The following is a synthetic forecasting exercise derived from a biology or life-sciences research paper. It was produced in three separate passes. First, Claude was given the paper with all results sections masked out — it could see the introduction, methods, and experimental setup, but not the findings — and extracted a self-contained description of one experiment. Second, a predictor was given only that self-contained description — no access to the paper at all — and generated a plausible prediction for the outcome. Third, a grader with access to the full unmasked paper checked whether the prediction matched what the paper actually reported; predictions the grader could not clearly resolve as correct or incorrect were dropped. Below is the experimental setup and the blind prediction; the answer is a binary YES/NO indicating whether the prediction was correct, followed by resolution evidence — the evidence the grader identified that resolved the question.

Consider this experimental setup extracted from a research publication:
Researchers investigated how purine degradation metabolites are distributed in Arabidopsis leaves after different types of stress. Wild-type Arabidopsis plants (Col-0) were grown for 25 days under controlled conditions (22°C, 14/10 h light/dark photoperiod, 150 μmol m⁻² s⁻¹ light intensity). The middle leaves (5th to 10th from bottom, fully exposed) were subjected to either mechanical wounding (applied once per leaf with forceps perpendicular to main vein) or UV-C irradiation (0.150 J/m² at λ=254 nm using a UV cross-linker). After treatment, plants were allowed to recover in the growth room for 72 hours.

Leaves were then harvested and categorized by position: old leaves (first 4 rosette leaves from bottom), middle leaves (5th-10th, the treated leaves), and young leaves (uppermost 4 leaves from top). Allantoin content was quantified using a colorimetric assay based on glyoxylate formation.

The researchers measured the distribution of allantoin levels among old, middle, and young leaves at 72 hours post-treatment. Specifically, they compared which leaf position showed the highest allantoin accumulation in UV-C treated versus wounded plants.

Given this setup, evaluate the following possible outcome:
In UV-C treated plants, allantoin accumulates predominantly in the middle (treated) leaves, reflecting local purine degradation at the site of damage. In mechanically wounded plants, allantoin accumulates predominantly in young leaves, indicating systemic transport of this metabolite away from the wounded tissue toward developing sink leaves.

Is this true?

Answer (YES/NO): NO